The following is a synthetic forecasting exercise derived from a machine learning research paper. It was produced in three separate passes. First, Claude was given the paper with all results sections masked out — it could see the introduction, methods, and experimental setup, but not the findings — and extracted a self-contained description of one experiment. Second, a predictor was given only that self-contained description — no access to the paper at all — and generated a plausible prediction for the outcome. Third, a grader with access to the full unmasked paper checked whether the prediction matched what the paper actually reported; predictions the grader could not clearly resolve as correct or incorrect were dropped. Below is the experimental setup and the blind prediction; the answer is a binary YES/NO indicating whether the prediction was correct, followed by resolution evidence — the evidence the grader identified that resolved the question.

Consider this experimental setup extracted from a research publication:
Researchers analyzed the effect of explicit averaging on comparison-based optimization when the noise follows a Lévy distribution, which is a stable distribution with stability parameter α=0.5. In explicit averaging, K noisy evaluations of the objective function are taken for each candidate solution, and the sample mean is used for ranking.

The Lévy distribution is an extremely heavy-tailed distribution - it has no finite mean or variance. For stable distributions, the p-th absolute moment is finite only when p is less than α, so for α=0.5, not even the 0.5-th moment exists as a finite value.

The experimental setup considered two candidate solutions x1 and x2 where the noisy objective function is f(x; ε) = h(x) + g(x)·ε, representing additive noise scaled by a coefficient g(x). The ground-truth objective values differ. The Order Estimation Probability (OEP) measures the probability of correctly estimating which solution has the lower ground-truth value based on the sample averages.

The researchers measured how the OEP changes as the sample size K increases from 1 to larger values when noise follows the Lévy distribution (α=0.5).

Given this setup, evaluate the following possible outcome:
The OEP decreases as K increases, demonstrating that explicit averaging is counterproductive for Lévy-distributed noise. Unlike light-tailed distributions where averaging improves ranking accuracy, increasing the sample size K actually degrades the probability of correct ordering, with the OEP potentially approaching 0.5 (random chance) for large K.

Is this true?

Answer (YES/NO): YES